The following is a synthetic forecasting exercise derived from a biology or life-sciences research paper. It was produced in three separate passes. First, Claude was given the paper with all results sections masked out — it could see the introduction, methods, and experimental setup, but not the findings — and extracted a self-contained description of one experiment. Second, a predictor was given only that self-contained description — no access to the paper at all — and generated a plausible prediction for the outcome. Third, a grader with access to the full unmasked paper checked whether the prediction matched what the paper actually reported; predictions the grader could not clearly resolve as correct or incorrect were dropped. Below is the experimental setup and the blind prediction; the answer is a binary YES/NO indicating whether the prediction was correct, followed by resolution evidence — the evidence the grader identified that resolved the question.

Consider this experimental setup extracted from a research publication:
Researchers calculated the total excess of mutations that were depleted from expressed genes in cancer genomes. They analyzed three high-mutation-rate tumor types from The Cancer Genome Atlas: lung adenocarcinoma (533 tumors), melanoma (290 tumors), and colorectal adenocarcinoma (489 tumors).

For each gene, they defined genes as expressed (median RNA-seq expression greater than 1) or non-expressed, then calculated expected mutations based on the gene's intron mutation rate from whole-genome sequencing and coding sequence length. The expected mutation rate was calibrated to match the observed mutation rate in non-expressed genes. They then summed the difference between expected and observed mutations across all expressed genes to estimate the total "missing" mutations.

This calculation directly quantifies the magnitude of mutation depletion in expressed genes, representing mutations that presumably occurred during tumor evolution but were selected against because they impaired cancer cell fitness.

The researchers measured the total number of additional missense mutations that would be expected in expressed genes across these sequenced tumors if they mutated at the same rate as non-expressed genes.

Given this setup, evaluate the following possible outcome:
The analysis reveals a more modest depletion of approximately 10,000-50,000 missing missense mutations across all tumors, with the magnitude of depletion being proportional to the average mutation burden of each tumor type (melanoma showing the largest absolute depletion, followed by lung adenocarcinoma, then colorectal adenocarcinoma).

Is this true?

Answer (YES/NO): NO